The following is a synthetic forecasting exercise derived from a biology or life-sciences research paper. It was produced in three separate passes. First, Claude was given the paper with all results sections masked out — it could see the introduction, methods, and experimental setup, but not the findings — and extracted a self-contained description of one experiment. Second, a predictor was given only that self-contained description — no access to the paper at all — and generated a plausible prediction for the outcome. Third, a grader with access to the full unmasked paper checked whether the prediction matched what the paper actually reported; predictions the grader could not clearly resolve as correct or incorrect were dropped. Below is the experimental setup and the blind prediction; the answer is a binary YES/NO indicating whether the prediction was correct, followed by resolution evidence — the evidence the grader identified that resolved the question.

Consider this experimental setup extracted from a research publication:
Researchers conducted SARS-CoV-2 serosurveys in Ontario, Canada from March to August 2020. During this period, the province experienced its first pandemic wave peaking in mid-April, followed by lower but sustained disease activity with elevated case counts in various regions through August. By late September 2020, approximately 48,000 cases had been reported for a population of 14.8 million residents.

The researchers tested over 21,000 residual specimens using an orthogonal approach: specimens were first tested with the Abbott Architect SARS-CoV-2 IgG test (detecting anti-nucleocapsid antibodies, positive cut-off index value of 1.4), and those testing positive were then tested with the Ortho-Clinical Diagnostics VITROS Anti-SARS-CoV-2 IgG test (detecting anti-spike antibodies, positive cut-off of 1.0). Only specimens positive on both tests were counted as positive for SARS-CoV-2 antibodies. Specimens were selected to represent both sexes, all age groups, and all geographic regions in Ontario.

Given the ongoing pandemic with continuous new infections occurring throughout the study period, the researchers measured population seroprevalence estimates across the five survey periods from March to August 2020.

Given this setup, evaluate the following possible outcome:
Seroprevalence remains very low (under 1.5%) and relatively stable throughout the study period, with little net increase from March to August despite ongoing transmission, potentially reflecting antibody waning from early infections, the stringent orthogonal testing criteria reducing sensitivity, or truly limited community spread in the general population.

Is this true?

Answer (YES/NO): YES